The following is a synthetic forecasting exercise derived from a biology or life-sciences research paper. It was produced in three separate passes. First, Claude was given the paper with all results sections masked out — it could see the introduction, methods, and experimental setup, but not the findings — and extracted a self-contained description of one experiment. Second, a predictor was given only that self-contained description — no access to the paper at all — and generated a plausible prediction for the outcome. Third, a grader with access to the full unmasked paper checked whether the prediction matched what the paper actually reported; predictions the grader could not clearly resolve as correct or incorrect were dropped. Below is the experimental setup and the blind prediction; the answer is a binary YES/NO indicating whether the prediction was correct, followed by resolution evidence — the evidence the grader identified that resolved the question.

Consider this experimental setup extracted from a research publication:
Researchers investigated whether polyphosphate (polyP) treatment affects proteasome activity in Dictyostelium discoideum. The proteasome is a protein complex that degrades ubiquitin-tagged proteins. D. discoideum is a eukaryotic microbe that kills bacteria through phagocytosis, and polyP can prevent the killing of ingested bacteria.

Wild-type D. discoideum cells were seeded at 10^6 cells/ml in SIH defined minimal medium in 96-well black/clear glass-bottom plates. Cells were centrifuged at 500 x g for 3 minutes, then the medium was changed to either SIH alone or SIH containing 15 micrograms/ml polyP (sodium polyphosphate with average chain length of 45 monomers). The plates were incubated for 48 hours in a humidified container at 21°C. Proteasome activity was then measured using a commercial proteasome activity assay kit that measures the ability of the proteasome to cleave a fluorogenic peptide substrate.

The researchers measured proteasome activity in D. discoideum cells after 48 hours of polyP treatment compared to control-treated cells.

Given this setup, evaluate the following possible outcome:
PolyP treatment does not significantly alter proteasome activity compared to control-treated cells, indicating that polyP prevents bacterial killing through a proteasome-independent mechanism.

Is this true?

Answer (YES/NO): NO